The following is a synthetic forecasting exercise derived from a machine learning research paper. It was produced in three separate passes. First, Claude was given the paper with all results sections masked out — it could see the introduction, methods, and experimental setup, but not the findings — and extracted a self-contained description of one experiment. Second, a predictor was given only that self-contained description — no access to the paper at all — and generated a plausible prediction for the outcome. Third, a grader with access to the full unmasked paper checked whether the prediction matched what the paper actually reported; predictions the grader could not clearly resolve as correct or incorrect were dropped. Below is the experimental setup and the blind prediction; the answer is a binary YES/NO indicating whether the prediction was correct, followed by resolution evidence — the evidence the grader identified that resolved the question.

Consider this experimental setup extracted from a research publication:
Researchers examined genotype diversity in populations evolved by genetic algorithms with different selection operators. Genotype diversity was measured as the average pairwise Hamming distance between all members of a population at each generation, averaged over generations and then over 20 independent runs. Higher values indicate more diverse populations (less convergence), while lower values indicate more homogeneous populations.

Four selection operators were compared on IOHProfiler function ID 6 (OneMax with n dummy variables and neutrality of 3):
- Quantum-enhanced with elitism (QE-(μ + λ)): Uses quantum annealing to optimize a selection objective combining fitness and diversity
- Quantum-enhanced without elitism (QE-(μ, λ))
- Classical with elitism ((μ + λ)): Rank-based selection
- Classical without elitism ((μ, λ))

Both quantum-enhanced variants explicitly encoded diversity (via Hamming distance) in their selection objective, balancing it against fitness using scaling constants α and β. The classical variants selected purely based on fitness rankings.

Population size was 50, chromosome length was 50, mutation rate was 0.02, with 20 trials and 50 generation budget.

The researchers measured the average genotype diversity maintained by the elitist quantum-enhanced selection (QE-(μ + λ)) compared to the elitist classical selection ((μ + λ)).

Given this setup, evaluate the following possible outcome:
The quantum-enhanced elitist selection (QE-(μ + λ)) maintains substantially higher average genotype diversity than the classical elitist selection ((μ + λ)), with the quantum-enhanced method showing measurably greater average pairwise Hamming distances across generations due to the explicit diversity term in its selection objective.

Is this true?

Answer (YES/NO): NO